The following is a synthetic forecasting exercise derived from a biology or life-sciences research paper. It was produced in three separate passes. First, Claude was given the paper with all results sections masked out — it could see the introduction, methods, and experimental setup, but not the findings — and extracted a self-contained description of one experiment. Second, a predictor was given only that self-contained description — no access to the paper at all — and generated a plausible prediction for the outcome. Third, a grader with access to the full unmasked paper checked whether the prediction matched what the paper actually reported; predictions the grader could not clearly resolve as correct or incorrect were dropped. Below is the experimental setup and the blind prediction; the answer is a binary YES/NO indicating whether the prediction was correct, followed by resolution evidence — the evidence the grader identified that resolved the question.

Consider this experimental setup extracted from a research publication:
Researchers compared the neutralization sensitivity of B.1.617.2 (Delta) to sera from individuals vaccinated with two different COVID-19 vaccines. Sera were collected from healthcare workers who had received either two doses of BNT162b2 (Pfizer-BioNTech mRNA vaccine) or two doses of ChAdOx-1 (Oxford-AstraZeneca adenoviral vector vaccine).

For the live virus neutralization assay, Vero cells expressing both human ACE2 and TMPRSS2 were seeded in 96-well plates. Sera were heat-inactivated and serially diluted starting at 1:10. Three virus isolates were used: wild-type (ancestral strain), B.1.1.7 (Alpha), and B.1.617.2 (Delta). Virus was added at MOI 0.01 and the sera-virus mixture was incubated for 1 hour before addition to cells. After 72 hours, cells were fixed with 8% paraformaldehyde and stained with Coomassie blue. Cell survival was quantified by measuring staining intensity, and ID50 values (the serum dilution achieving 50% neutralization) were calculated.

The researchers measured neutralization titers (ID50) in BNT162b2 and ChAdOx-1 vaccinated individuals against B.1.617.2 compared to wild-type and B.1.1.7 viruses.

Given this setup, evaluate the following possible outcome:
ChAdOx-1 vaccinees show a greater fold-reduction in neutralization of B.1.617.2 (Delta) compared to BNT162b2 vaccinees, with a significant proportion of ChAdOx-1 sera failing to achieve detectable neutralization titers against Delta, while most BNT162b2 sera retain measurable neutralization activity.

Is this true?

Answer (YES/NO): NO